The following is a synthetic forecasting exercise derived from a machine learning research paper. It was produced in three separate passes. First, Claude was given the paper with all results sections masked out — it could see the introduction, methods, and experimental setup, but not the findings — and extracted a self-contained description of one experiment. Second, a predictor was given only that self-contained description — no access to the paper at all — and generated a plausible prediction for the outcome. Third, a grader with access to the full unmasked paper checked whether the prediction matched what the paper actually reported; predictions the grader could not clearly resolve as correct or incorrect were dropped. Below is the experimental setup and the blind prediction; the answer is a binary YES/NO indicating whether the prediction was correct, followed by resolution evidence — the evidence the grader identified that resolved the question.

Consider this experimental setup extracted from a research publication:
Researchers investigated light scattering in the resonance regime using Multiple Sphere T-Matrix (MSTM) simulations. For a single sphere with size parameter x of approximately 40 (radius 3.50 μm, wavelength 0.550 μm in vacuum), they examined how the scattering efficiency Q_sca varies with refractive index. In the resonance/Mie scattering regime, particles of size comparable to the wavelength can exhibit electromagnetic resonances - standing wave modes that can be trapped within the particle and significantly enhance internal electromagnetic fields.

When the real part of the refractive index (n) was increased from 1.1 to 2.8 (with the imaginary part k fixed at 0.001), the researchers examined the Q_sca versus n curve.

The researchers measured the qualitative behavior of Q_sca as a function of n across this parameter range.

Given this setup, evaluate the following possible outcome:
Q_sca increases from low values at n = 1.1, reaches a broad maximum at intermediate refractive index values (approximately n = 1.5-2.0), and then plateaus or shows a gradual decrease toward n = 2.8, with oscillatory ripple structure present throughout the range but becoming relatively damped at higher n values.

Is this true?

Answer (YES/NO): NO